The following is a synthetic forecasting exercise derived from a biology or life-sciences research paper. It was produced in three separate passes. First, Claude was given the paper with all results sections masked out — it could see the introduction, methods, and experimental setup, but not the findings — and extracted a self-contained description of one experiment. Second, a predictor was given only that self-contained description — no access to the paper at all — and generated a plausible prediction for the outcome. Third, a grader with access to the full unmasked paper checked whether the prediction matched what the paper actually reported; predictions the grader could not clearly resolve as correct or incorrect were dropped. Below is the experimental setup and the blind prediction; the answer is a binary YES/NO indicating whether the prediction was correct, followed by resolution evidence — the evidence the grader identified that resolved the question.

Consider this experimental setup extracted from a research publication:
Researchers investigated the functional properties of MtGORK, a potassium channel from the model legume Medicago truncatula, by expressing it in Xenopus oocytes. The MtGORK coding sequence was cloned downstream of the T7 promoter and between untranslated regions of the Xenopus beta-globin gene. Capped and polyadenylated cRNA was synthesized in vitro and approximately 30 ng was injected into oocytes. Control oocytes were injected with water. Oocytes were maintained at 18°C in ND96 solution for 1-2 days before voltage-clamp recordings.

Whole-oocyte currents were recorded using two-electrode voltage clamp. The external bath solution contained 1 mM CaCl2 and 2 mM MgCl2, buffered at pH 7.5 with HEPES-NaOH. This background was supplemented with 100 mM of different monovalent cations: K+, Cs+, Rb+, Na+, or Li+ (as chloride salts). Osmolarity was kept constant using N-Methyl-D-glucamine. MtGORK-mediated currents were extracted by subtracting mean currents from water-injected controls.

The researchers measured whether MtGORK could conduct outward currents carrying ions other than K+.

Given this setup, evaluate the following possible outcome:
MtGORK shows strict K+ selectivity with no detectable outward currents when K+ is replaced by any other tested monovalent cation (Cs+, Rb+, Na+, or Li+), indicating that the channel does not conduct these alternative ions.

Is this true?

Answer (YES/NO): NO